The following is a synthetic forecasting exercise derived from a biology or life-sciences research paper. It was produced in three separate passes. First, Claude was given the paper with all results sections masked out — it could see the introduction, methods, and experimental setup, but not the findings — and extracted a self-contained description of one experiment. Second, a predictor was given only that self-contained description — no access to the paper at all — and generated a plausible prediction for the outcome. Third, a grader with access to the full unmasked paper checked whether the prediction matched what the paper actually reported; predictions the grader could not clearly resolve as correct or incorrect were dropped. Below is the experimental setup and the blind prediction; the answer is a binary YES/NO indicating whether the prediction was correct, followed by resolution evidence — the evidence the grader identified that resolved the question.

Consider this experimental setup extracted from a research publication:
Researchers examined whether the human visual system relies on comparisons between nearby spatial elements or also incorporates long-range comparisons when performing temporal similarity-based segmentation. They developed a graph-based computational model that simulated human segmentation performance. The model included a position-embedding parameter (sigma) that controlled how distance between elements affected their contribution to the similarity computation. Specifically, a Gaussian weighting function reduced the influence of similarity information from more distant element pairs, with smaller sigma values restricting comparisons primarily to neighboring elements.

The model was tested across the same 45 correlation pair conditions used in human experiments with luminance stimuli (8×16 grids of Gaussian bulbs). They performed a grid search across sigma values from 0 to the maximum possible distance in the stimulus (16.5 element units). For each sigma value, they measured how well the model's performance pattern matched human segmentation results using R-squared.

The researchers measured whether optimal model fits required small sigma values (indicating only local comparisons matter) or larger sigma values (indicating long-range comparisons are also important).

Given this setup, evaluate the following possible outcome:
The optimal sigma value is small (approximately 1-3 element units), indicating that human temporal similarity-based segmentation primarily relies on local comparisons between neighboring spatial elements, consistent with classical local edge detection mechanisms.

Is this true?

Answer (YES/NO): NO